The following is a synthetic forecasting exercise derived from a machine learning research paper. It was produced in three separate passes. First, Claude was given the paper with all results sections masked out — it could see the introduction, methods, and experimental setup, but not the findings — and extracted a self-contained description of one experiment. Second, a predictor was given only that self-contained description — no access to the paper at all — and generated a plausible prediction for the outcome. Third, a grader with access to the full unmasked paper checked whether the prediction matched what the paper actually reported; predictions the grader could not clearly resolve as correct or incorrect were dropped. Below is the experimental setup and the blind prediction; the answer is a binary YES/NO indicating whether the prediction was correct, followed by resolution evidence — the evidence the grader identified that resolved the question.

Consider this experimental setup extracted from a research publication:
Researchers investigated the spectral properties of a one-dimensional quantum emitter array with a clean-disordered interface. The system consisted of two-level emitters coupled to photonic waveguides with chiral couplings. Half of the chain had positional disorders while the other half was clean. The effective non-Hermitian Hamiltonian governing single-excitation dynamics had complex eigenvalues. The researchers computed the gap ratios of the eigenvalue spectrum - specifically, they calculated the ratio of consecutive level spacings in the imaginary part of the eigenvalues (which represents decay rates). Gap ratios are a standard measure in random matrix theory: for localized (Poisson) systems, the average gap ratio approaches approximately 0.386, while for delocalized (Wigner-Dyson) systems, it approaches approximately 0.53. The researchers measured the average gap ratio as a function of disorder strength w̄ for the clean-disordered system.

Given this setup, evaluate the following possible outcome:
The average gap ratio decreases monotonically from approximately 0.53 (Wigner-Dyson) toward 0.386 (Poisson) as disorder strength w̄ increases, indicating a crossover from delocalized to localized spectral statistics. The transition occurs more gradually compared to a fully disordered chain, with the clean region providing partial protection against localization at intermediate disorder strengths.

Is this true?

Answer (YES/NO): YES